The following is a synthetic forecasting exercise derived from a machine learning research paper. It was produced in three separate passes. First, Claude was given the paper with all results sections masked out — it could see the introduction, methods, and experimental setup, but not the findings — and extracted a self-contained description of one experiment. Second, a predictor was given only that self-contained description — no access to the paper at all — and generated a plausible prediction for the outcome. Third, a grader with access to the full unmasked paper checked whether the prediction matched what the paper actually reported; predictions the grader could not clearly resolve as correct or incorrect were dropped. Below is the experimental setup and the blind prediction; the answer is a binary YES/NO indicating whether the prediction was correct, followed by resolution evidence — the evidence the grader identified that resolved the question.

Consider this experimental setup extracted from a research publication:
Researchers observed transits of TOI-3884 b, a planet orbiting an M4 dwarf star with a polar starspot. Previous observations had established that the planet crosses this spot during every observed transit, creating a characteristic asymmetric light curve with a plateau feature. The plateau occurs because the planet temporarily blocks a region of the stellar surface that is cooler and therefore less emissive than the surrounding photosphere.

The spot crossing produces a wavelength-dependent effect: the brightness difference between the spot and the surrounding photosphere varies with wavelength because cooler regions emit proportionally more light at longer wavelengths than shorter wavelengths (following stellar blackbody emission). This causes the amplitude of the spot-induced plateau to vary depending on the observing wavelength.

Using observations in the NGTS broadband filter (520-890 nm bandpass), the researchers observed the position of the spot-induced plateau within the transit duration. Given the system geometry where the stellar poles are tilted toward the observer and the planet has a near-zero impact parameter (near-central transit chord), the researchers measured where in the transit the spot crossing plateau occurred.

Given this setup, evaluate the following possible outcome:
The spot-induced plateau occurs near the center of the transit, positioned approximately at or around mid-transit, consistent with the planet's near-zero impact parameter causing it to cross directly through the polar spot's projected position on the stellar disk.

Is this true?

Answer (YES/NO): NO